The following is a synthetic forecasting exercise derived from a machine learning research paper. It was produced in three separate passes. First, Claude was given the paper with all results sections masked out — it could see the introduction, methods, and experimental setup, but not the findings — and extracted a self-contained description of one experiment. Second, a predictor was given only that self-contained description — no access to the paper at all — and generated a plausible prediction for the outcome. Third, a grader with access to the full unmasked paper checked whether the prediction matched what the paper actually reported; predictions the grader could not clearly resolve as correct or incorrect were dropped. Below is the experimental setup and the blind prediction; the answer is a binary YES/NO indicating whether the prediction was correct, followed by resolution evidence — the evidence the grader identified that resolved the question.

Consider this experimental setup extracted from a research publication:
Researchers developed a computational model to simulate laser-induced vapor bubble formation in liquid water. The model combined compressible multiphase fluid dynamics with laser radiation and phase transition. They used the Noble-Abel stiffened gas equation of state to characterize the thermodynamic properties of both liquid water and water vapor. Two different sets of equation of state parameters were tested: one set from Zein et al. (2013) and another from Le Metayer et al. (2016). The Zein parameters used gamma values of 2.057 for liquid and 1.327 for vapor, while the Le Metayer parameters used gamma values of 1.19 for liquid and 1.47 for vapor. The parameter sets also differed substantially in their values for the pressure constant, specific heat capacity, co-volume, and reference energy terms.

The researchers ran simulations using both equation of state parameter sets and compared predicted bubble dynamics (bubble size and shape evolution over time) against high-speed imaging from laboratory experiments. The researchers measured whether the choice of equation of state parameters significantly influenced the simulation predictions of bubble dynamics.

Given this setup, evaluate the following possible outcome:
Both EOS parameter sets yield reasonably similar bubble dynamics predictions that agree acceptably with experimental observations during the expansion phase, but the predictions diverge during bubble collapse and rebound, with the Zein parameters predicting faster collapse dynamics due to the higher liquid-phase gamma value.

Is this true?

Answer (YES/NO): NO